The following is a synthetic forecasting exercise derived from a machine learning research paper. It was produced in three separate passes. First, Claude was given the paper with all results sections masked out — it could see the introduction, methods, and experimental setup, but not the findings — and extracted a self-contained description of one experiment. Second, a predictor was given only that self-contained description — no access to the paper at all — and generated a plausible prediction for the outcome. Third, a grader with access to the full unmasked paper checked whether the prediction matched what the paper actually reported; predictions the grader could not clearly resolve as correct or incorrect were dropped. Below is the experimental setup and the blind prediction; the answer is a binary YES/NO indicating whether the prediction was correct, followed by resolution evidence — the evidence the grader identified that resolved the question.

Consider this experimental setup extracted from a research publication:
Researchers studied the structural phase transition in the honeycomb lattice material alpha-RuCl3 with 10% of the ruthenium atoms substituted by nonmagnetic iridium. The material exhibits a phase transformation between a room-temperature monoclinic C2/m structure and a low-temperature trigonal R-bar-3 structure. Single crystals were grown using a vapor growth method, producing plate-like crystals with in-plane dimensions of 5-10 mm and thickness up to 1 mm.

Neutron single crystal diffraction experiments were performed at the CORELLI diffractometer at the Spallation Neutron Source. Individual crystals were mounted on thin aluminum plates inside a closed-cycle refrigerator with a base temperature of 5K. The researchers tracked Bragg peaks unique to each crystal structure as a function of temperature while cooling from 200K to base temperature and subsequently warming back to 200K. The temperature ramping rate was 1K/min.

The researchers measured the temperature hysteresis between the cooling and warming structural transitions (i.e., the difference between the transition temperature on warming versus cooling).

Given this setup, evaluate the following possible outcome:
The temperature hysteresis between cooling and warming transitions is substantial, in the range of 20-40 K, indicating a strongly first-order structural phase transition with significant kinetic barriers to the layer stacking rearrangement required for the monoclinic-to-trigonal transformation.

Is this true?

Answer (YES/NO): NO